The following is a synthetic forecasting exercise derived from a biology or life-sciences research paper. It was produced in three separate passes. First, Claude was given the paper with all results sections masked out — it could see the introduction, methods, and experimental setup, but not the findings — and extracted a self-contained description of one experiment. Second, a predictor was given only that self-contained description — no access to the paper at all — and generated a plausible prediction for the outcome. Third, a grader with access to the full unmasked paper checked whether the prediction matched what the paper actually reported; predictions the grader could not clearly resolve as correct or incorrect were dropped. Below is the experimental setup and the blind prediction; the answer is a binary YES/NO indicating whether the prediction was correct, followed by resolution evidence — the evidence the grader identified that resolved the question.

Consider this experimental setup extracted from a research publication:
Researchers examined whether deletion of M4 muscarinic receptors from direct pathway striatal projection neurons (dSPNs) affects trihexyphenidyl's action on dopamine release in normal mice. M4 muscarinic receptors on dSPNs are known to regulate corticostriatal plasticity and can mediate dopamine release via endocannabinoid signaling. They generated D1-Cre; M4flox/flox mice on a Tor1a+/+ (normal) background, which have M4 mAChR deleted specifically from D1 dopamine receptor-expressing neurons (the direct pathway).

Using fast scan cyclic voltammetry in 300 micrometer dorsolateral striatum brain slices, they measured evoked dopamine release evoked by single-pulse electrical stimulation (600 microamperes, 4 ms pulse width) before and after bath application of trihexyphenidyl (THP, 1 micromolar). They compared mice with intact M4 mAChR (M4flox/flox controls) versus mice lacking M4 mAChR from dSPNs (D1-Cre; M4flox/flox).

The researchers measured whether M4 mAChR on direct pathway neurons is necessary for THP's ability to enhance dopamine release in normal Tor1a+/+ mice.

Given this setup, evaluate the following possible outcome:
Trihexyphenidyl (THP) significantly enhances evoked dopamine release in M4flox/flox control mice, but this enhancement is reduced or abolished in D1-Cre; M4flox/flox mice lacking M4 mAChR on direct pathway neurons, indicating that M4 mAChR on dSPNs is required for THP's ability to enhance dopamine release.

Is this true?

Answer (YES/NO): NO